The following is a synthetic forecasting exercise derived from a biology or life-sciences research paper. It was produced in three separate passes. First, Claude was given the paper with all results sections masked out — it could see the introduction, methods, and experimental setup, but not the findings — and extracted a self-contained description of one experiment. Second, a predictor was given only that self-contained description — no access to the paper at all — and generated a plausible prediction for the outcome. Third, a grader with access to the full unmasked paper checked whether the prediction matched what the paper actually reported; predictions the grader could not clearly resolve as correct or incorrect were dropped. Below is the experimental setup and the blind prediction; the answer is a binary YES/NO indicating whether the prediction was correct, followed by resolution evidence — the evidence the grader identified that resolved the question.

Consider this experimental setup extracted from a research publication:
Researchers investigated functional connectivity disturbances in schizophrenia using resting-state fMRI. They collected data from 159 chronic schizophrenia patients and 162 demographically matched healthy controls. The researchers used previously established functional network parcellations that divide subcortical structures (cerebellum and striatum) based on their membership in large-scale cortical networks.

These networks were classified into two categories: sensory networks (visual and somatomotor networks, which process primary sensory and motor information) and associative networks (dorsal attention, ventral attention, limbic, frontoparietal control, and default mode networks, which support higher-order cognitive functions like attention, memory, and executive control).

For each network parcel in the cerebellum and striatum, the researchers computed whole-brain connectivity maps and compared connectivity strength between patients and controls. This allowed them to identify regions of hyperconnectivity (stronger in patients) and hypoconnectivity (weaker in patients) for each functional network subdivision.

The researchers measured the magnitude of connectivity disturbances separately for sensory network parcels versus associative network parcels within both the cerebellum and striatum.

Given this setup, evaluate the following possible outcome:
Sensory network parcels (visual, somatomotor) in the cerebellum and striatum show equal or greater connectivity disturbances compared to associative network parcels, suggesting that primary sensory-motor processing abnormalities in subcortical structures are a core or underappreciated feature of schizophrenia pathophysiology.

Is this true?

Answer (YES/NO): NO